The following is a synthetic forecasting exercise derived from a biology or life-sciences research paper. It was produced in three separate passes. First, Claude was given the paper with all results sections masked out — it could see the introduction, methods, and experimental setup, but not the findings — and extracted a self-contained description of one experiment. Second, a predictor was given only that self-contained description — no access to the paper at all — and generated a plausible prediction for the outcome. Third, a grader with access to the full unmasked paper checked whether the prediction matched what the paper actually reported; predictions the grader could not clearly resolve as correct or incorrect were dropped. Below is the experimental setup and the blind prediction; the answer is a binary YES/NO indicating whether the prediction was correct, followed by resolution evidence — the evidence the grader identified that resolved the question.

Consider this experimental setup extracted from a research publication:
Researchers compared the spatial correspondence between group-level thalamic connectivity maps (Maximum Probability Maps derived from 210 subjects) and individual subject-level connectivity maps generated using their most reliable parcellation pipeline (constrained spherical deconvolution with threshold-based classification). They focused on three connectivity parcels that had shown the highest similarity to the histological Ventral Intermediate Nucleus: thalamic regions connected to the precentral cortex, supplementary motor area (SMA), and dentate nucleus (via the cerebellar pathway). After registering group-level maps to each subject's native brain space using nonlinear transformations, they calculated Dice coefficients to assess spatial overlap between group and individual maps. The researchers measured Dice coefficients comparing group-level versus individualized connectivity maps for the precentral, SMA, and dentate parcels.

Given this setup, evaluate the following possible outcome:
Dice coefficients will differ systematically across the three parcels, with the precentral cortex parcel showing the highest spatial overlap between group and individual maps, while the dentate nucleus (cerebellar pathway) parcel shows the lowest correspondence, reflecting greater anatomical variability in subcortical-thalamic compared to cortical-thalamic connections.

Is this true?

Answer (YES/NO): NO